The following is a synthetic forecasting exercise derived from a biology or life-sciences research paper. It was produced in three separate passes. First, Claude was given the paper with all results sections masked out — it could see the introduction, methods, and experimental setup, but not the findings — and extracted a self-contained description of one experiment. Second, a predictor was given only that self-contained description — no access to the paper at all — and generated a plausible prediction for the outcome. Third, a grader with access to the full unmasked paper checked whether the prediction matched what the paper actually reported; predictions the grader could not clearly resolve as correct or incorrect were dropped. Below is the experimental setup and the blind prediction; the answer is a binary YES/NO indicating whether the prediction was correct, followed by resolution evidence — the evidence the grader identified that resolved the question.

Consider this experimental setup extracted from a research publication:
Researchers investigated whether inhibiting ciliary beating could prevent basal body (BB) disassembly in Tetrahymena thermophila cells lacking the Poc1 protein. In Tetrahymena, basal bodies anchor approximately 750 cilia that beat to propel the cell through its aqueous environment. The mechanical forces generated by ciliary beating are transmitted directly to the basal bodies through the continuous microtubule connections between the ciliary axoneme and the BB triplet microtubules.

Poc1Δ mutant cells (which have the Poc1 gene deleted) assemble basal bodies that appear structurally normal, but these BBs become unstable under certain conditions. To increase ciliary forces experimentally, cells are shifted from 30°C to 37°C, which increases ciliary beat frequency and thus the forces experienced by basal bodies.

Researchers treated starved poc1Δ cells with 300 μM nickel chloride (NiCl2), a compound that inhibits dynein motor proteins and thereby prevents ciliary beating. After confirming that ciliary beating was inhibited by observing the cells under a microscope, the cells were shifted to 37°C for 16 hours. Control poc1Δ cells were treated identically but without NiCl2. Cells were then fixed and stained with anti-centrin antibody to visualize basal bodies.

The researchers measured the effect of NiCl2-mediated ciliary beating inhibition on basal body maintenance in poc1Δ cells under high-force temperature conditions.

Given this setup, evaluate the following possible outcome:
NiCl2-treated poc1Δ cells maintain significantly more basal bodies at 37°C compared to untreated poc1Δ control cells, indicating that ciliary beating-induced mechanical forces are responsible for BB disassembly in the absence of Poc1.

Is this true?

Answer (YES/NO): YES